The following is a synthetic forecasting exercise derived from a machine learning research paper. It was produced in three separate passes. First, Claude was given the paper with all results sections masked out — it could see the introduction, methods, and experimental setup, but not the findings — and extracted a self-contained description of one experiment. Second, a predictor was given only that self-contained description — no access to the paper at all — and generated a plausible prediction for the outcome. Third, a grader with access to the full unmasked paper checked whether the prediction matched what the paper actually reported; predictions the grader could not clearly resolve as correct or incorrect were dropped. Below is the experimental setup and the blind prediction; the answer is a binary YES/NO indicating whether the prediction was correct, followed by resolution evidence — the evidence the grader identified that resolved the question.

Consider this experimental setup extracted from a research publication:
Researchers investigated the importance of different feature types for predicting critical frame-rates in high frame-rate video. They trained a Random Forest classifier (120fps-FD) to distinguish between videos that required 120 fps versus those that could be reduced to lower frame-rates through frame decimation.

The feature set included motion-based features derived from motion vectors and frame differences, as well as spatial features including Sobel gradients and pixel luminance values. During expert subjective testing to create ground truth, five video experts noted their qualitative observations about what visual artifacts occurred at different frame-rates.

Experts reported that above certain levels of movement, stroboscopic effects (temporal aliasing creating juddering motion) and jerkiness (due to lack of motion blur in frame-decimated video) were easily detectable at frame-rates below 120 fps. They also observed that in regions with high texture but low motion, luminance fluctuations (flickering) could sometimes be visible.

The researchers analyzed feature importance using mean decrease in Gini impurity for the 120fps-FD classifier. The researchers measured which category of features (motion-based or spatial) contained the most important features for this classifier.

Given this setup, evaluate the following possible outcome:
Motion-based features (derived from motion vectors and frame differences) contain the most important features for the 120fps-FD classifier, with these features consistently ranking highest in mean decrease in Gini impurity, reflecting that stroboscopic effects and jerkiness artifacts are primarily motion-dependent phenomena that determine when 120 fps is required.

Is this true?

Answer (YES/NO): YES